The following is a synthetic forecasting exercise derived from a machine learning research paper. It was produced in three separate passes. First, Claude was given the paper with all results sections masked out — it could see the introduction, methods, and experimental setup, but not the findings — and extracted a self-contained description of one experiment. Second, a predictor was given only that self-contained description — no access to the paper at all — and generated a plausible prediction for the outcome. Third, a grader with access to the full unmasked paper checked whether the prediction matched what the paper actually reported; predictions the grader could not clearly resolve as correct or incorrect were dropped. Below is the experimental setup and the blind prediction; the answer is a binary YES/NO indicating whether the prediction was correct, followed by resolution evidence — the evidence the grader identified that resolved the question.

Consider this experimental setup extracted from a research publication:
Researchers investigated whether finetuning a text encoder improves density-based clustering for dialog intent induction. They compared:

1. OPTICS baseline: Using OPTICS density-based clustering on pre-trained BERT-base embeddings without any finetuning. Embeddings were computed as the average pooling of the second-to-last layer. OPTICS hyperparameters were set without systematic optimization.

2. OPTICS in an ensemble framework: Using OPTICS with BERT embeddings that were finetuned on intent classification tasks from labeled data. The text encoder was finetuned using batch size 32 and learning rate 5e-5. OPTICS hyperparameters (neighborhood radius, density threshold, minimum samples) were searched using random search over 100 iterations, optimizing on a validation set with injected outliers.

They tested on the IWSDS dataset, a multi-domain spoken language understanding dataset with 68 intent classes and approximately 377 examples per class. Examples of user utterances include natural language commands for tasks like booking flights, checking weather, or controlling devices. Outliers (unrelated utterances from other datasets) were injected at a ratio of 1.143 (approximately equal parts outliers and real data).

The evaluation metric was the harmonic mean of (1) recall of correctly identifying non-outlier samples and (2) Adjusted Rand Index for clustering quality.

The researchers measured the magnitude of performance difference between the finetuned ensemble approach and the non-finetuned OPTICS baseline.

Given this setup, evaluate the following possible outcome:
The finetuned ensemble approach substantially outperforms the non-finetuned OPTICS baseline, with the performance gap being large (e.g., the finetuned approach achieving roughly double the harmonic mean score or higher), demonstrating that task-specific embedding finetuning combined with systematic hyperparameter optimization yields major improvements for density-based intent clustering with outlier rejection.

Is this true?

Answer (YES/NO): YES